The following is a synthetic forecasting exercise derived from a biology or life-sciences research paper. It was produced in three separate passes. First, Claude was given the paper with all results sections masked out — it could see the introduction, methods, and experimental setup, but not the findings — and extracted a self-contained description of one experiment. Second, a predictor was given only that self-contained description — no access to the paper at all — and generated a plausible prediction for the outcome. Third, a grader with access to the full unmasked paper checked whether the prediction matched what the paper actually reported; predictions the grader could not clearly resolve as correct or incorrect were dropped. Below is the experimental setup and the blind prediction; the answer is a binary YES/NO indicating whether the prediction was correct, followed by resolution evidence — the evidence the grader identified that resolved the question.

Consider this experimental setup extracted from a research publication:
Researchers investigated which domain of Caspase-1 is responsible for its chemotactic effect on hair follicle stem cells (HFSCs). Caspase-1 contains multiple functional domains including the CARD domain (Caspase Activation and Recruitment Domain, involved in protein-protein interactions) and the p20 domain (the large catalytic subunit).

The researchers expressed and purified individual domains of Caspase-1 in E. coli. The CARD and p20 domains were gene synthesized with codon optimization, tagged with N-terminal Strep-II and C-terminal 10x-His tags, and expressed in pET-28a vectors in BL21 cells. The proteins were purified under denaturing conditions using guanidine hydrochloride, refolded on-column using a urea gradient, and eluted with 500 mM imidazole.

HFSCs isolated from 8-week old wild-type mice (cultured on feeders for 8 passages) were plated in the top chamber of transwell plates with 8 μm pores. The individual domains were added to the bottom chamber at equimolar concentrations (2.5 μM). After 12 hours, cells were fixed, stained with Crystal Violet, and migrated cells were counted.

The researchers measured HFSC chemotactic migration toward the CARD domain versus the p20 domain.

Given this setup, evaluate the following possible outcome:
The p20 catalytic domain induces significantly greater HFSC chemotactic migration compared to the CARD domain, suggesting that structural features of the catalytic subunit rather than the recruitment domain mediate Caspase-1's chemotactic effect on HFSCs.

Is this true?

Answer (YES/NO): YES